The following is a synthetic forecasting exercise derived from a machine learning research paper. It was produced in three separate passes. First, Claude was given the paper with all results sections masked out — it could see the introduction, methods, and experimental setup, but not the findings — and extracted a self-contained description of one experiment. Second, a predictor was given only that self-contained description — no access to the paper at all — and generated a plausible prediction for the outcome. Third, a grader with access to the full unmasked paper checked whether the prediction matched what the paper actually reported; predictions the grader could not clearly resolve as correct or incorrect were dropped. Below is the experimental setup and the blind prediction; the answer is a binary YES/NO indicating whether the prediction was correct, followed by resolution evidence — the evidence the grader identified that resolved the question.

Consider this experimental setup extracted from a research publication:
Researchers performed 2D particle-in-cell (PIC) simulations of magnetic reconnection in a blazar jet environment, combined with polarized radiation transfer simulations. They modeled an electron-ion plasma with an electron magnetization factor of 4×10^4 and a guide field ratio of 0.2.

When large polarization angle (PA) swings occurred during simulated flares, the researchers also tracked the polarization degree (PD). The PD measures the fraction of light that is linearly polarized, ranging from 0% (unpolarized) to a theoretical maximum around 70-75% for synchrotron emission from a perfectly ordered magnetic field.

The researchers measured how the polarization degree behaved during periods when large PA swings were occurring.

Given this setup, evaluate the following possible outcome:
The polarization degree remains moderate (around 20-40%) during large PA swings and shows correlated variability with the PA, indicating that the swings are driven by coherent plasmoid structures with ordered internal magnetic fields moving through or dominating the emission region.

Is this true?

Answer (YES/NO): NO